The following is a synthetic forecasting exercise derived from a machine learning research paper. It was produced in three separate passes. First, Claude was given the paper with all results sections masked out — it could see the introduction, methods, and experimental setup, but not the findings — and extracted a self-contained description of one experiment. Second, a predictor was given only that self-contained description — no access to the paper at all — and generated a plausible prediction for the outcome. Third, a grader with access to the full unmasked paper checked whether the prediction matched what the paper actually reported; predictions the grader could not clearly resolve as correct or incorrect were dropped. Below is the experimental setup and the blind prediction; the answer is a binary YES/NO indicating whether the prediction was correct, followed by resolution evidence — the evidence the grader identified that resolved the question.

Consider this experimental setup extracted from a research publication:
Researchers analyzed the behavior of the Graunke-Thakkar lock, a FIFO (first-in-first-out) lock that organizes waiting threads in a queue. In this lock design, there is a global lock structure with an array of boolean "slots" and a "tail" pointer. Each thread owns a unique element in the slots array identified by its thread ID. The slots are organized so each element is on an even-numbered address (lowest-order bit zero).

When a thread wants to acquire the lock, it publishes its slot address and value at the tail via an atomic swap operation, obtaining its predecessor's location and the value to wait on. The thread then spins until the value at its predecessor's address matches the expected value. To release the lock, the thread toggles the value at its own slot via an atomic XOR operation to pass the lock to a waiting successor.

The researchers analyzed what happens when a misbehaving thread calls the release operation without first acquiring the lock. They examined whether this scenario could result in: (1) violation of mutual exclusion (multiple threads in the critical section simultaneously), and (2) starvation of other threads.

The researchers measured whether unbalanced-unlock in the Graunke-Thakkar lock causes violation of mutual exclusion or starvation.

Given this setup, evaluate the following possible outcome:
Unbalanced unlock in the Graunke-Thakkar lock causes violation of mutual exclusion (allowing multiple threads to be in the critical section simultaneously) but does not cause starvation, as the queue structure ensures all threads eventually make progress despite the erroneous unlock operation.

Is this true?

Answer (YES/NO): NO